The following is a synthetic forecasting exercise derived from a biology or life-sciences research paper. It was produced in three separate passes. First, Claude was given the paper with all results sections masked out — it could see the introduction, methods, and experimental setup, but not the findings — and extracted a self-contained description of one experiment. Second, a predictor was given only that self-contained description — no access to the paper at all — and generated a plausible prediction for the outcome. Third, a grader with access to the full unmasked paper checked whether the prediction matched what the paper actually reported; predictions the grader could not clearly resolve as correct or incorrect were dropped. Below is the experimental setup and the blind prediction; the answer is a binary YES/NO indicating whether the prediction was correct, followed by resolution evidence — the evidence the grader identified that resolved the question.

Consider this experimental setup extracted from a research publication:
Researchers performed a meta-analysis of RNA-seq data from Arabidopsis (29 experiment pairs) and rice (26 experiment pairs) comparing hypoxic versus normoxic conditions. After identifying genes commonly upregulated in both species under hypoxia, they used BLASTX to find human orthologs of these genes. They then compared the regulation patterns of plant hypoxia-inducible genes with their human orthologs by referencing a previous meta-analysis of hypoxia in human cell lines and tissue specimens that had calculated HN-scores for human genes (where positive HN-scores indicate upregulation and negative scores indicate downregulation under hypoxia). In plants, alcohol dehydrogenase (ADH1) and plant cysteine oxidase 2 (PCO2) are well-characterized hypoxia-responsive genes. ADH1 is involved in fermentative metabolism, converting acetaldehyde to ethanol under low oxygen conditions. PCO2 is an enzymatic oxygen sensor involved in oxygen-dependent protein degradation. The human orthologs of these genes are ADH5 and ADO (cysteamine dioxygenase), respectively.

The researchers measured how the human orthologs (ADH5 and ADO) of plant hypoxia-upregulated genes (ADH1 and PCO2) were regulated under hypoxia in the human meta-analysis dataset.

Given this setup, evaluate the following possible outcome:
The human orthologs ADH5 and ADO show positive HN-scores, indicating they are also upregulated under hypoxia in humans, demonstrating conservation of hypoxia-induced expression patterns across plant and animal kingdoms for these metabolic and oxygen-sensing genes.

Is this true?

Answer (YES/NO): NO